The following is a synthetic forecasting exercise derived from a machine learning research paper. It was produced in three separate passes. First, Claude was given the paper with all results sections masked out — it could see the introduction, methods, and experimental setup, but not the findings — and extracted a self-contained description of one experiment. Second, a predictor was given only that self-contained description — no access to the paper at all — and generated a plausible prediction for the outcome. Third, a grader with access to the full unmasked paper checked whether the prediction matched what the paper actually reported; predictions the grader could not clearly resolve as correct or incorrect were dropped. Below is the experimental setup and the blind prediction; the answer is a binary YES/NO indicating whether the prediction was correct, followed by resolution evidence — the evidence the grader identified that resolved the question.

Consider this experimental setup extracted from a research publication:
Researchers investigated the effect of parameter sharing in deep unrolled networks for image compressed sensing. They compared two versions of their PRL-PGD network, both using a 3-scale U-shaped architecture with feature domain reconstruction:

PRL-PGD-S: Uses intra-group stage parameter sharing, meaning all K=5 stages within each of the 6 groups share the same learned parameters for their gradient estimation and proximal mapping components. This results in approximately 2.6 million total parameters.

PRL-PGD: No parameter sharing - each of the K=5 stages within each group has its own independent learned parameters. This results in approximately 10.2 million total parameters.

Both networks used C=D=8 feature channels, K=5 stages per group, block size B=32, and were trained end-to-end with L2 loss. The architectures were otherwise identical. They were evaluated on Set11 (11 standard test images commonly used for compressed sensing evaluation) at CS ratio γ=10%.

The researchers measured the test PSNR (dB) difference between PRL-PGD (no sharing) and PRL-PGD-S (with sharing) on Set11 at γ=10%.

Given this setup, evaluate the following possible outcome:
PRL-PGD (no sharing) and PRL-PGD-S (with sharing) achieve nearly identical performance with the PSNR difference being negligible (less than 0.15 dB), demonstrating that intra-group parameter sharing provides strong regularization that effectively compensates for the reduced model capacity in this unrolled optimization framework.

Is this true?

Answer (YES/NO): YES